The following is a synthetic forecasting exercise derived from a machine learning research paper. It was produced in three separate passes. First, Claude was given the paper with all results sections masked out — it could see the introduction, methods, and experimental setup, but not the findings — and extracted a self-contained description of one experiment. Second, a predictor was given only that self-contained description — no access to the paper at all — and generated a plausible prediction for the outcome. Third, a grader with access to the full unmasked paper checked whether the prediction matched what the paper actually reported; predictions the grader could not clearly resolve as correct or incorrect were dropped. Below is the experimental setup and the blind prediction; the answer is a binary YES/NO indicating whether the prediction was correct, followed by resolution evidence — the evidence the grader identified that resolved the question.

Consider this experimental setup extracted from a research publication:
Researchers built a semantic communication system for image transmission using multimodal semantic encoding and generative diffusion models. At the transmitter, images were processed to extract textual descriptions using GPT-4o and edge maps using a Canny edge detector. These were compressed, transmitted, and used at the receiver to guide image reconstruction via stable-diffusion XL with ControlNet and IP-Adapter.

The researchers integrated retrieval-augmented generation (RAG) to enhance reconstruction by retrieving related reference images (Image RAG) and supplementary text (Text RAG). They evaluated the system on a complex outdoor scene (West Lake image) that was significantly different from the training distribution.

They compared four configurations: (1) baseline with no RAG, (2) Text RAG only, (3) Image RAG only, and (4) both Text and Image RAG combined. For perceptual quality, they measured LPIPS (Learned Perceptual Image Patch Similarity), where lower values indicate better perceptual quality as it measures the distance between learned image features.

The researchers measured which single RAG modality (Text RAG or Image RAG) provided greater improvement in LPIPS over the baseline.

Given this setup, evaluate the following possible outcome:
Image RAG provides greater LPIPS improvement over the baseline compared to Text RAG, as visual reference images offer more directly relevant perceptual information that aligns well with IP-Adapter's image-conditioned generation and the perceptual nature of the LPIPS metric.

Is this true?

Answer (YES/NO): YES